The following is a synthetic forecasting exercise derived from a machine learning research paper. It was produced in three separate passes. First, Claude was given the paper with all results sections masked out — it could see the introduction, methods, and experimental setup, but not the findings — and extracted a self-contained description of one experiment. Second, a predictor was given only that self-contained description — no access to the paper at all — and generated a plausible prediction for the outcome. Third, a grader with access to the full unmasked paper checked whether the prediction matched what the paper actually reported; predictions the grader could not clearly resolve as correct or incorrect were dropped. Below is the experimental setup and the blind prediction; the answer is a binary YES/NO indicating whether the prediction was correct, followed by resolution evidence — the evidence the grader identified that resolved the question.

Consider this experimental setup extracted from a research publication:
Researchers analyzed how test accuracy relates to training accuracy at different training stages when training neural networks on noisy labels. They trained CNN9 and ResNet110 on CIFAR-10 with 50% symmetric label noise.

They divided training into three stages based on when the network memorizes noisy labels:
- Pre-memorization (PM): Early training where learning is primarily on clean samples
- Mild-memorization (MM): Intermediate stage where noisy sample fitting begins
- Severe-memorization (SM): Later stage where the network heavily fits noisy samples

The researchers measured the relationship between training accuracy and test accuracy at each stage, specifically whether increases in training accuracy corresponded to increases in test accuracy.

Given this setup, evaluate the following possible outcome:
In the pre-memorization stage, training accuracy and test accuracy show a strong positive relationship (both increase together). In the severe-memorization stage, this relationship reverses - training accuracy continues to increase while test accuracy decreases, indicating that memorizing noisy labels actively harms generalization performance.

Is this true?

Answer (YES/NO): YES